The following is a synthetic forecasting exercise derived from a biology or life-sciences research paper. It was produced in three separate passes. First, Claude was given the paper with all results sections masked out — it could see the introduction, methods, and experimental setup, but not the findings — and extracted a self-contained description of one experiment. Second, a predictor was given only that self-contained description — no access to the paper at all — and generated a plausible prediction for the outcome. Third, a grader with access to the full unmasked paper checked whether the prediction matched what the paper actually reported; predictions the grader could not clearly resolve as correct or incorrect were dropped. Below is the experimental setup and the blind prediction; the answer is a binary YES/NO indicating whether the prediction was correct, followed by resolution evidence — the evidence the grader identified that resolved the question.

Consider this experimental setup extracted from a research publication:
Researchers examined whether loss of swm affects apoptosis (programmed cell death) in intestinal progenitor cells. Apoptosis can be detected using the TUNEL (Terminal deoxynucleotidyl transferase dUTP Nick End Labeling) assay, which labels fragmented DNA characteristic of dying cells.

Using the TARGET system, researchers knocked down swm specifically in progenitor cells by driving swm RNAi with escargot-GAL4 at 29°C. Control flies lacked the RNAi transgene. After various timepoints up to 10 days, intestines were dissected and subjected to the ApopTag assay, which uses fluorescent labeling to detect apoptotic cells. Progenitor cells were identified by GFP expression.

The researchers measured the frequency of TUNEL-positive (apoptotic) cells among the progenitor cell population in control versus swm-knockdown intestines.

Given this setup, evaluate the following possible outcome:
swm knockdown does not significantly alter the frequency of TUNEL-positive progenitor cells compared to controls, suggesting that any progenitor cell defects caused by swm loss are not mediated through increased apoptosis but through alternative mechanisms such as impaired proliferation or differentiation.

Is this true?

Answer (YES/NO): YES